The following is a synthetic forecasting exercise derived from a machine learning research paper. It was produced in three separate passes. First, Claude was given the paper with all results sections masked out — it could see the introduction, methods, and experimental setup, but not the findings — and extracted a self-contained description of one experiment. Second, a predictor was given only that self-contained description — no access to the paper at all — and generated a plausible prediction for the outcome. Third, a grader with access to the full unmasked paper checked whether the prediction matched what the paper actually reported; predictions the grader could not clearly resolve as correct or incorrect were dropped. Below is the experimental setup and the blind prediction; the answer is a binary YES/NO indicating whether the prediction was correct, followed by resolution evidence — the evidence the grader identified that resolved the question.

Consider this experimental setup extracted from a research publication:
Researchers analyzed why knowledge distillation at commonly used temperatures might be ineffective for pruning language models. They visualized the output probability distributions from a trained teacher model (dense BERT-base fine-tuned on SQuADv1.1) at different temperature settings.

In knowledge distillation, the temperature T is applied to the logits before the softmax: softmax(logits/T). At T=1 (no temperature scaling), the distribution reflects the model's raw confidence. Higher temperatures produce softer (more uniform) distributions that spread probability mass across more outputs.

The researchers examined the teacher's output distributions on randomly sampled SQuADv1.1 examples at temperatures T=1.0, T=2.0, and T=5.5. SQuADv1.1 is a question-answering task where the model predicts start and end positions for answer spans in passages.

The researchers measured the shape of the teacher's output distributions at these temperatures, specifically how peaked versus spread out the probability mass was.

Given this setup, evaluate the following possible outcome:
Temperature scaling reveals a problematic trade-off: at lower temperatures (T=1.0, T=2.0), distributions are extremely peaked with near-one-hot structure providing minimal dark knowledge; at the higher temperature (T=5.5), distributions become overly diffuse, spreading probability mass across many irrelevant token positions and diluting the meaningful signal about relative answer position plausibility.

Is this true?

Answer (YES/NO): NO